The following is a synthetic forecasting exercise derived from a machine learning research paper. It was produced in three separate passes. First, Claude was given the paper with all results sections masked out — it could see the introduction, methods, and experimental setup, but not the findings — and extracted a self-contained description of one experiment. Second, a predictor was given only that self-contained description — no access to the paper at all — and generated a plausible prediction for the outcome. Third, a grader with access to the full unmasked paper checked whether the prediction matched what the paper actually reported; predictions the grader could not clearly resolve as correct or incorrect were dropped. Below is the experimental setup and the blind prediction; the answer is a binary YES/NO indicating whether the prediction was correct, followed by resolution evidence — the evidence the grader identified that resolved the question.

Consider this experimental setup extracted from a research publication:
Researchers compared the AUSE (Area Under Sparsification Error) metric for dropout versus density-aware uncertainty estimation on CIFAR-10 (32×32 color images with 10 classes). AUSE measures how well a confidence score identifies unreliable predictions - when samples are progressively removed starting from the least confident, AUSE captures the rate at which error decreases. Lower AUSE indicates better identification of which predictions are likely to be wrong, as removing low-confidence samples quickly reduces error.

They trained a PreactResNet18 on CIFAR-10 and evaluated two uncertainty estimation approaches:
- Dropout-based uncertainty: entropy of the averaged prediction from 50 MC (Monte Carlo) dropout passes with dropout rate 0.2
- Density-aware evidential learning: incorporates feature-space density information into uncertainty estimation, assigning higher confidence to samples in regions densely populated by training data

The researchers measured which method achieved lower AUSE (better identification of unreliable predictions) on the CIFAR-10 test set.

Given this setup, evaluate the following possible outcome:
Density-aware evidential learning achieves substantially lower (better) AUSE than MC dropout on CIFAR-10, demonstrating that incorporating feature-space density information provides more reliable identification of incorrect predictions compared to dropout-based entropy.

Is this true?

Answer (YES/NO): YES